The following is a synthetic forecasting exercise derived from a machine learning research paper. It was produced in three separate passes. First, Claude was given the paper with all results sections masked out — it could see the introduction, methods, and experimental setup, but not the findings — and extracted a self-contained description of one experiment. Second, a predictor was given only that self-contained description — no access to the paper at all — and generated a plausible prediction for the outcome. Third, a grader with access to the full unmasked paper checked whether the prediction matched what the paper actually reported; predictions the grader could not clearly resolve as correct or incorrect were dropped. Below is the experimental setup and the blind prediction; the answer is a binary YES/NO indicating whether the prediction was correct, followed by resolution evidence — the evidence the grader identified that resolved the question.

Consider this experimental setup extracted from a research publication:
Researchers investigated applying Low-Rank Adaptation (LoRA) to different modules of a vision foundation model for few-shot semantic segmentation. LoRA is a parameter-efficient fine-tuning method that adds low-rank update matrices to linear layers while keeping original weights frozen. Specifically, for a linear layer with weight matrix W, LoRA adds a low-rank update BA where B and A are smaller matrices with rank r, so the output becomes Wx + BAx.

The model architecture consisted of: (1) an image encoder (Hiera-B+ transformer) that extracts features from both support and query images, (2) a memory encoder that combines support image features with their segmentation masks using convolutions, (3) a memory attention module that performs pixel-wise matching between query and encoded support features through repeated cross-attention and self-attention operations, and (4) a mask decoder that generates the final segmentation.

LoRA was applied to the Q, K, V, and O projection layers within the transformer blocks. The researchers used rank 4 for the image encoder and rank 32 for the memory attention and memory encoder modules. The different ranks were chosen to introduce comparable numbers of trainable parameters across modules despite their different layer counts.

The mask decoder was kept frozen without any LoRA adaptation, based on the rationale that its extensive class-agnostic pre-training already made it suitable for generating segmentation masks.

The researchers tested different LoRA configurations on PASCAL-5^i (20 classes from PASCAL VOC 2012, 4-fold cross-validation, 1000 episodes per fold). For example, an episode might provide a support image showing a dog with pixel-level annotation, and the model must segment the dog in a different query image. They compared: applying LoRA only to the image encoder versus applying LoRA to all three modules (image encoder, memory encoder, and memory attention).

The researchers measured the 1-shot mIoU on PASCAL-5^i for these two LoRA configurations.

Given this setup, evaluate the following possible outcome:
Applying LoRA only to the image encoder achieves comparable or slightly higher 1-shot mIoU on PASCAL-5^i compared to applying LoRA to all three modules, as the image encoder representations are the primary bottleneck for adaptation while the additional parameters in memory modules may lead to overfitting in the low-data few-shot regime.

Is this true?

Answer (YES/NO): NO